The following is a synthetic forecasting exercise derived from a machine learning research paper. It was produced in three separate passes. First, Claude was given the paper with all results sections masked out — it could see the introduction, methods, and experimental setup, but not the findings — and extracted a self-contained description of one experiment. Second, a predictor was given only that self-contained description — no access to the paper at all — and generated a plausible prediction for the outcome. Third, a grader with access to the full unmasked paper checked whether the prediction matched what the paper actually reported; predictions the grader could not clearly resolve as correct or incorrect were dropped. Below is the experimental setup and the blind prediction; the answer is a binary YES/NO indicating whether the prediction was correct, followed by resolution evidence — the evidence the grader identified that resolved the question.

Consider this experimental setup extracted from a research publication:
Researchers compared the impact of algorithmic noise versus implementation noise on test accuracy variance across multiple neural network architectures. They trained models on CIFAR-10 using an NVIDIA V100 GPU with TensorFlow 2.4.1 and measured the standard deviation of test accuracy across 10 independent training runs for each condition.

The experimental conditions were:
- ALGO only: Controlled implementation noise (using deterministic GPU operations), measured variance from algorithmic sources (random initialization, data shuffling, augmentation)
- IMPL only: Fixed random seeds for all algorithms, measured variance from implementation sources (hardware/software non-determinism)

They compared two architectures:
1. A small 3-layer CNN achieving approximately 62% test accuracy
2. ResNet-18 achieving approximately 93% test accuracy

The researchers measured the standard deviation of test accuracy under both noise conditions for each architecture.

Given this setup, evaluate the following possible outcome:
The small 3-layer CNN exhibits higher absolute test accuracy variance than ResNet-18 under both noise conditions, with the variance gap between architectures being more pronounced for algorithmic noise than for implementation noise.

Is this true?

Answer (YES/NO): YES